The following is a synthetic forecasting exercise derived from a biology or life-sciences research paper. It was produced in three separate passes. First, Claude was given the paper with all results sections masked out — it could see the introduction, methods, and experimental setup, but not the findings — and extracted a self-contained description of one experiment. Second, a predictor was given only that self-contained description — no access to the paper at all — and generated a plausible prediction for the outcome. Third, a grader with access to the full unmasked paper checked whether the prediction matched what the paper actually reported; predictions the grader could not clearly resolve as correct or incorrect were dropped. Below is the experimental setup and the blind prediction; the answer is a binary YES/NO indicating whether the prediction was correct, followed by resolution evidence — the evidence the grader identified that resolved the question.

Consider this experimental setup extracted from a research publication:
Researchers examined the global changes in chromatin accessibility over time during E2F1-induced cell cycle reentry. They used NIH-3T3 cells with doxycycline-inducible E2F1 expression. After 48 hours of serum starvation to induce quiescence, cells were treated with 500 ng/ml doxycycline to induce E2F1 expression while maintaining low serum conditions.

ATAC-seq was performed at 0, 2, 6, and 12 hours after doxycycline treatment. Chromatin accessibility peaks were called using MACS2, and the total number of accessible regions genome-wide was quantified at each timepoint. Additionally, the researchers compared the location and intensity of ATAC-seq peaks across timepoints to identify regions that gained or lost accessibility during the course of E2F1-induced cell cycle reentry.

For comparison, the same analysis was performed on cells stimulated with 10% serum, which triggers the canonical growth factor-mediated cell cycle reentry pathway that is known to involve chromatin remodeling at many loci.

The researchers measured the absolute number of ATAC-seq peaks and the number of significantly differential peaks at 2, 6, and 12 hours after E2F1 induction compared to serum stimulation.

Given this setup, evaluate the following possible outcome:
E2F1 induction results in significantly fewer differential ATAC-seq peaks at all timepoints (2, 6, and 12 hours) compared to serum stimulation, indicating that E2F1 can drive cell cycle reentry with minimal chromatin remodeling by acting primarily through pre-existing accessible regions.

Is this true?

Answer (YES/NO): YES